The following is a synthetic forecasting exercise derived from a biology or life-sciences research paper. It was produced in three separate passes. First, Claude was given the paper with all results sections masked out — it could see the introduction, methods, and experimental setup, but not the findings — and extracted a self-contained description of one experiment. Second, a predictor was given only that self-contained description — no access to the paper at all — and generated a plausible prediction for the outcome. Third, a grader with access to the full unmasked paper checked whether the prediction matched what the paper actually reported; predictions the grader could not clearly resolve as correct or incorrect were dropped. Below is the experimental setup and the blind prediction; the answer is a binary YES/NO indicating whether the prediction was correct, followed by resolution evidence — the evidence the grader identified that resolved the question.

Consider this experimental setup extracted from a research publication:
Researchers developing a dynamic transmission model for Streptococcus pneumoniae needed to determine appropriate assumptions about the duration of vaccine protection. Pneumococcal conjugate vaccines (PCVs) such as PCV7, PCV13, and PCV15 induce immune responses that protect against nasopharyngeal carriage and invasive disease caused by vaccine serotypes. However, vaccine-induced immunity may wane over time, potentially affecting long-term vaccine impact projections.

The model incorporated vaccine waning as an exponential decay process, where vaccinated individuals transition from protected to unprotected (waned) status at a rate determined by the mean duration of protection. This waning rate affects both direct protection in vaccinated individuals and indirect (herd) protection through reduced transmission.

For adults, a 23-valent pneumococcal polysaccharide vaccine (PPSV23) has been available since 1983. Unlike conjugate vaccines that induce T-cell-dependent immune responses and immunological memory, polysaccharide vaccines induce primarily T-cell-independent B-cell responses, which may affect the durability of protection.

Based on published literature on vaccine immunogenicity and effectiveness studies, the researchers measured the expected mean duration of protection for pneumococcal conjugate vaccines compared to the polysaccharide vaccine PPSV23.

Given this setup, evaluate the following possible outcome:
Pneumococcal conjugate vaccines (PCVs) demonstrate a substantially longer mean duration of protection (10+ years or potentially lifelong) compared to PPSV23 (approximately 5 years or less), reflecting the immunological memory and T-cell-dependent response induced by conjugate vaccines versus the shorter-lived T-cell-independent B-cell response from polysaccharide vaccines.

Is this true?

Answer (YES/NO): NO